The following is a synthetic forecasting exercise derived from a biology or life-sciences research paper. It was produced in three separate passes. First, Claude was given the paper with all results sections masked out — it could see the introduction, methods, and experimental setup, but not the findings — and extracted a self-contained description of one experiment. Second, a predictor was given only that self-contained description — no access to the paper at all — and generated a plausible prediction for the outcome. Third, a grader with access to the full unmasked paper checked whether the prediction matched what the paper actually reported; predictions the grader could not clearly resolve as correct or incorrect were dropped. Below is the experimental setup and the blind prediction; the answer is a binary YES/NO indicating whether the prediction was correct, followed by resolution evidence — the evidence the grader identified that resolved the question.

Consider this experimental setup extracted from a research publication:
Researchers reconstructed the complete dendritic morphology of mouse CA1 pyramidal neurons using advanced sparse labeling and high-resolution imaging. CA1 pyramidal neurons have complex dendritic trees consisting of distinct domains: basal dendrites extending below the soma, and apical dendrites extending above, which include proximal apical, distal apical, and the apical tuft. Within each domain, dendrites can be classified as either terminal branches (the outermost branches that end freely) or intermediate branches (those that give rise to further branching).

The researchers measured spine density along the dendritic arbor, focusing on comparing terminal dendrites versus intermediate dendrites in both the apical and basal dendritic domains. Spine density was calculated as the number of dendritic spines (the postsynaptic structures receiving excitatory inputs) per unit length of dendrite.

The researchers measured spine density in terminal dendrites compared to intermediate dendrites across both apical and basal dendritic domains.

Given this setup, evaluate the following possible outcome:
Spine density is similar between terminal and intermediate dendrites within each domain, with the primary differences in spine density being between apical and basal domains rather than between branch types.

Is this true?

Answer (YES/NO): NO